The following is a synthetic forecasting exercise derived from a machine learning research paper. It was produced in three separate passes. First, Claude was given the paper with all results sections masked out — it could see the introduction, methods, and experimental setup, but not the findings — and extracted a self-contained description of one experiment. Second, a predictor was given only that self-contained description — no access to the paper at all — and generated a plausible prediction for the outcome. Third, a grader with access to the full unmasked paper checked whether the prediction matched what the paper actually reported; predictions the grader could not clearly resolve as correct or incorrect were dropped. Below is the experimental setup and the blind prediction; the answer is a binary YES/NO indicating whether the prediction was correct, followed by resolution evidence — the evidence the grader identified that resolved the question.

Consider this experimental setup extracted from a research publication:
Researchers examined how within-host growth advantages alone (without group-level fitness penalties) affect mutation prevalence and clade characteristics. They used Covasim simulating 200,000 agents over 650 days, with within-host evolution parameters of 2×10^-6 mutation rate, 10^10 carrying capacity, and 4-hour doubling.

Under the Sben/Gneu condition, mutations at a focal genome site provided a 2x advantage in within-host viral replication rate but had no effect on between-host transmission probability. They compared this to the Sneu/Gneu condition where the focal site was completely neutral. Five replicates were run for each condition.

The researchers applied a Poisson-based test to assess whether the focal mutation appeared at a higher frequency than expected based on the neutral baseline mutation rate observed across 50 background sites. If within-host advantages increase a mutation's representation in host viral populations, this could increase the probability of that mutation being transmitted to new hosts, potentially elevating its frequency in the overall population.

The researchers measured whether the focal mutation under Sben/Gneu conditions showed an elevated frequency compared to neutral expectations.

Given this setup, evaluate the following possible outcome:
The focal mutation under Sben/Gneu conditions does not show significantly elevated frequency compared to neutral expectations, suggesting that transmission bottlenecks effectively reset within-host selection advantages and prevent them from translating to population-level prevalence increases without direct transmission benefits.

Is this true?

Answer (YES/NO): NO